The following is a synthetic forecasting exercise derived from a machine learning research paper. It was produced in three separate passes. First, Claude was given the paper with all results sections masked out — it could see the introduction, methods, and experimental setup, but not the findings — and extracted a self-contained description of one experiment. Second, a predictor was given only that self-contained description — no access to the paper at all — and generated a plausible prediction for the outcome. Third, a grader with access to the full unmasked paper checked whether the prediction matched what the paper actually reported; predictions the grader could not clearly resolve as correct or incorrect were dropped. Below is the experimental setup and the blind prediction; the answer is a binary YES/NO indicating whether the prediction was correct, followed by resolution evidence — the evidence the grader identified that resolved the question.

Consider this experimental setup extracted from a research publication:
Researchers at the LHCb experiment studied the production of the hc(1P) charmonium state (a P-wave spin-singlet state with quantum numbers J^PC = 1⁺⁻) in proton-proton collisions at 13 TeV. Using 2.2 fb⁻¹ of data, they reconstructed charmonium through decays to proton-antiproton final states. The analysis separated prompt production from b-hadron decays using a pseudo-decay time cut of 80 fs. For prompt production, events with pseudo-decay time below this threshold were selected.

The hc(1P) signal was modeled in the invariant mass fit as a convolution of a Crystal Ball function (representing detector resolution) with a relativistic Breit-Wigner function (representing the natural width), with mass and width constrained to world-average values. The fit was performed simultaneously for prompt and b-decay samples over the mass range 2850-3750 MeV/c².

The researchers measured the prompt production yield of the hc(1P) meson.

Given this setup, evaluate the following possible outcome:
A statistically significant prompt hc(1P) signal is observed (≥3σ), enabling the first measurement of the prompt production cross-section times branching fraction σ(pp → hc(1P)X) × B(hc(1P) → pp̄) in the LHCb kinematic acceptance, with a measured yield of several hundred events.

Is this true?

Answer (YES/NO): NO